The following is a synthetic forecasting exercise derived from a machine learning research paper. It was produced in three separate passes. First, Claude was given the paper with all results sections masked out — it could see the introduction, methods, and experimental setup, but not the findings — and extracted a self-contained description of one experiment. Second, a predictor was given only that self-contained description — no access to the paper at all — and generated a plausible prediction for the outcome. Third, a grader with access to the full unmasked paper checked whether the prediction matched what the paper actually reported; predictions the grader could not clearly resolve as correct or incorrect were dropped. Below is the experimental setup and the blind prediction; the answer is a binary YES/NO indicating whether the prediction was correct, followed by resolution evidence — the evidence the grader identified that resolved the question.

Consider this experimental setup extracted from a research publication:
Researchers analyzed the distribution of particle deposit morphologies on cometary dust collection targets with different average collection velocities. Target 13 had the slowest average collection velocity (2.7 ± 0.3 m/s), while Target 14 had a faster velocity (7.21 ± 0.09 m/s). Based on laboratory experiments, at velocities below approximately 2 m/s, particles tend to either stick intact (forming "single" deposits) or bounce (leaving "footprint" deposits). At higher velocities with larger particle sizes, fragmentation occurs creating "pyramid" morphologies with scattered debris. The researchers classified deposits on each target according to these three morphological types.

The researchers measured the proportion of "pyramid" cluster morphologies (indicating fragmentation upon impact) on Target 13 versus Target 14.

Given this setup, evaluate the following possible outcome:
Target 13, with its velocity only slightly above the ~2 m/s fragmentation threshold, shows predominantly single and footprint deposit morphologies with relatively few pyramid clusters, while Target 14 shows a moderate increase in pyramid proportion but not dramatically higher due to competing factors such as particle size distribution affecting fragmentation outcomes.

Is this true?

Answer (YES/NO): YES